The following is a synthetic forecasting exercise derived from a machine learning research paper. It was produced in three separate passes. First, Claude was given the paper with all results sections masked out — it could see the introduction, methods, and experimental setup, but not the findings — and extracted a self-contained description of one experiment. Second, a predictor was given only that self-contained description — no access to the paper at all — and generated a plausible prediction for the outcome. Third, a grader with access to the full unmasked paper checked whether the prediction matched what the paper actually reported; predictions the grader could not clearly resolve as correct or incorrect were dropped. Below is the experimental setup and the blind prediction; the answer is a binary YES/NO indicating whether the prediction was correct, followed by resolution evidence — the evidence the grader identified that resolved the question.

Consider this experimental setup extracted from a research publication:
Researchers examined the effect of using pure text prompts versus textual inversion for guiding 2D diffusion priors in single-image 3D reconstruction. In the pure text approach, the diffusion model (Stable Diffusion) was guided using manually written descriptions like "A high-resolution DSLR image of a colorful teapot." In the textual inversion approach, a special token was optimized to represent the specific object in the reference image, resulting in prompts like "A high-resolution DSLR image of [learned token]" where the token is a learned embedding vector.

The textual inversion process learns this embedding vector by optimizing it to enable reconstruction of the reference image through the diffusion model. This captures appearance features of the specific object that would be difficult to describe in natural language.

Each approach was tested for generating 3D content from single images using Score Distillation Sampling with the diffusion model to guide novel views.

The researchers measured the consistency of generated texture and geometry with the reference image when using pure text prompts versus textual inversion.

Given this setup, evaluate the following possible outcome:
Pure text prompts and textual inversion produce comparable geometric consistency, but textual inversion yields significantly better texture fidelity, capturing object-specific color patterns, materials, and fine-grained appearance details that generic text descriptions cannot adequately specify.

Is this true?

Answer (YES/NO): NO